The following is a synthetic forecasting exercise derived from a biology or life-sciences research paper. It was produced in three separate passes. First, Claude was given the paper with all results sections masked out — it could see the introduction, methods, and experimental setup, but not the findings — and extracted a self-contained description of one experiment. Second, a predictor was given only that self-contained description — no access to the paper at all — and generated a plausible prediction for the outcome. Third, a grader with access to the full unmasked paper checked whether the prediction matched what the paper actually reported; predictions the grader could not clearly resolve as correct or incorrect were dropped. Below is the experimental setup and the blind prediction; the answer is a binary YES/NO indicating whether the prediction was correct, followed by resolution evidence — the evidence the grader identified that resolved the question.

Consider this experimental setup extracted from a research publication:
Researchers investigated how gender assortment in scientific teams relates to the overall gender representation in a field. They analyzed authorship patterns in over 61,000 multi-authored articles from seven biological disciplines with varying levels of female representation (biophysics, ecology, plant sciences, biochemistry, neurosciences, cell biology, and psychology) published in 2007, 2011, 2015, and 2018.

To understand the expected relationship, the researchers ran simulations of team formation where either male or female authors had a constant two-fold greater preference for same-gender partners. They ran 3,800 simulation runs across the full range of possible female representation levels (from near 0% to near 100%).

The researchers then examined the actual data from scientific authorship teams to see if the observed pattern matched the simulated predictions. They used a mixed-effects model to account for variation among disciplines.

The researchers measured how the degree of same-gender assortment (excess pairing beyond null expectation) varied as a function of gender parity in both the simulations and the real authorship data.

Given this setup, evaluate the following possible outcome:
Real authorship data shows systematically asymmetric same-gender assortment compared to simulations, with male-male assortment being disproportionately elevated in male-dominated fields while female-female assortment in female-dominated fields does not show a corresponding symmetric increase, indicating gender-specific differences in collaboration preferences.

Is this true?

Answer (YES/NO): NO